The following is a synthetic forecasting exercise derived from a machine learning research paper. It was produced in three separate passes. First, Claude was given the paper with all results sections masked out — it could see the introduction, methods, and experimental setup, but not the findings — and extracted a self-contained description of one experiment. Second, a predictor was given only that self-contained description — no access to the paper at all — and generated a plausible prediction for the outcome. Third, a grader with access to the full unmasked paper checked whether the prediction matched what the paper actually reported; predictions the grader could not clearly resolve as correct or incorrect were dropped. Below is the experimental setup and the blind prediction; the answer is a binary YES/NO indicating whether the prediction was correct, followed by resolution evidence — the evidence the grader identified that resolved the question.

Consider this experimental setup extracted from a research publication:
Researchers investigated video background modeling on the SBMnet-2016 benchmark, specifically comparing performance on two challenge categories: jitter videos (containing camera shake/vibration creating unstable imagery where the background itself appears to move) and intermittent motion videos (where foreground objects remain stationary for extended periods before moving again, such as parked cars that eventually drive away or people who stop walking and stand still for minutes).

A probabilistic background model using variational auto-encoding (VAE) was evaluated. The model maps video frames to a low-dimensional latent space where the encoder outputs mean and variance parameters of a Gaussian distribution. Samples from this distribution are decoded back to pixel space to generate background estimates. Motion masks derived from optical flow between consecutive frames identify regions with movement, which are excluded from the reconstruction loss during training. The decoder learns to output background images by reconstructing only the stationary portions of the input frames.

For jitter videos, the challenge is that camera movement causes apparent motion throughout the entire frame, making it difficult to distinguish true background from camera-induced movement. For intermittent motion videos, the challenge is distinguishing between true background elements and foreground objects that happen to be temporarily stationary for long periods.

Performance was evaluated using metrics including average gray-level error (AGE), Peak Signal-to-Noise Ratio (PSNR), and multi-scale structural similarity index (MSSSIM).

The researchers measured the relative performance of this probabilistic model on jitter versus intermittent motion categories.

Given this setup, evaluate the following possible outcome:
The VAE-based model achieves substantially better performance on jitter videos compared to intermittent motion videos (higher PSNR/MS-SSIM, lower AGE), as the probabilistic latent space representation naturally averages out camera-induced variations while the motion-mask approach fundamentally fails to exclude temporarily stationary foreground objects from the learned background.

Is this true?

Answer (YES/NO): YES